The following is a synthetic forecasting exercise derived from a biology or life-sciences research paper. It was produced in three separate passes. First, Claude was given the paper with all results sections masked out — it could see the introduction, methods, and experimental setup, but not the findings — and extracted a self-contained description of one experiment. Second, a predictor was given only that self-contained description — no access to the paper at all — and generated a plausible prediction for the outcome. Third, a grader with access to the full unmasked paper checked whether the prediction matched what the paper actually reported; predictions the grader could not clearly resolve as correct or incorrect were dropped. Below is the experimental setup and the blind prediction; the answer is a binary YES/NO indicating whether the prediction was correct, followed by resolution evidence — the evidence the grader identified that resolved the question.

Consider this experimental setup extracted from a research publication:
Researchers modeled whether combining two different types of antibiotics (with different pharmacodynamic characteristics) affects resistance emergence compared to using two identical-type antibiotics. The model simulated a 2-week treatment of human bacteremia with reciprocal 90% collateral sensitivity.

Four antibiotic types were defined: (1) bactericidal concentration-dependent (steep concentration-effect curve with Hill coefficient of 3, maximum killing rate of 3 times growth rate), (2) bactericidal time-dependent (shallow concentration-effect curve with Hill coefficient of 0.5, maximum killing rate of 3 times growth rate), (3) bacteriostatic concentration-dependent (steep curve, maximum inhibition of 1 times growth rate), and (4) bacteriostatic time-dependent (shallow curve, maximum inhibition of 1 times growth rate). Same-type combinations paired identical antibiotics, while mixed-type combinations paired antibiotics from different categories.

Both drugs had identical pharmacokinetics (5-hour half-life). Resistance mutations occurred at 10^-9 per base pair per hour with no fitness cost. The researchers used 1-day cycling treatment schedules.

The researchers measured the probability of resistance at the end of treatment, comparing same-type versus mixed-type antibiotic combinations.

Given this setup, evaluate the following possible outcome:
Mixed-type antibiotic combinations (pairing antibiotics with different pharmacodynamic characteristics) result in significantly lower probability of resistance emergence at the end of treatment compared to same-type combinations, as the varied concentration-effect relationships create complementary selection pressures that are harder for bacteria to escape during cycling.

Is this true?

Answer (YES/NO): NO